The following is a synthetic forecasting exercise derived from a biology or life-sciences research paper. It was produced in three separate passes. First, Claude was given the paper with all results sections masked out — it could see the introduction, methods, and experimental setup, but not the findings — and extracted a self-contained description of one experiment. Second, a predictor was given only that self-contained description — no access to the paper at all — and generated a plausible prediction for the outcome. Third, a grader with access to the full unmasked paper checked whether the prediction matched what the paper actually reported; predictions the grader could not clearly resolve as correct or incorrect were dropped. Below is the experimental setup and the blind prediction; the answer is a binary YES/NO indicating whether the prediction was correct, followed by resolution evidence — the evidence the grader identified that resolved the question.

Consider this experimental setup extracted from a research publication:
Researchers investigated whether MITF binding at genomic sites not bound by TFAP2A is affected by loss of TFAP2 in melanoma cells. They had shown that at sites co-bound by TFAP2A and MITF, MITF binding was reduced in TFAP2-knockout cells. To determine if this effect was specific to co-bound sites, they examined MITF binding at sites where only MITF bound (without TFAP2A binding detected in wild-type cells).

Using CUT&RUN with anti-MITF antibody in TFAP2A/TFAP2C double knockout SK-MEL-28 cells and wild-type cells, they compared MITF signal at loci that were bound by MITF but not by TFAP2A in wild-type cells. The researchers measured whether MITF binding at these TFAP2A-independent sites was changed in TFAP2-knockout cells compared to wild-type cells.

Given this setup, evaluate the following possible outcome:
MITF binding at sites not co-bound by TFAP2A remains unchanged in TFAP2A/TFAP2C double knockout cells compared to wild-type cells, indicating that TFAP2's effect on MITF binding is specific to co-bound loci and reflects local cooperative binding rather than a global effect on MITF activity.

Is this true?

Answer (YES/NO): YES